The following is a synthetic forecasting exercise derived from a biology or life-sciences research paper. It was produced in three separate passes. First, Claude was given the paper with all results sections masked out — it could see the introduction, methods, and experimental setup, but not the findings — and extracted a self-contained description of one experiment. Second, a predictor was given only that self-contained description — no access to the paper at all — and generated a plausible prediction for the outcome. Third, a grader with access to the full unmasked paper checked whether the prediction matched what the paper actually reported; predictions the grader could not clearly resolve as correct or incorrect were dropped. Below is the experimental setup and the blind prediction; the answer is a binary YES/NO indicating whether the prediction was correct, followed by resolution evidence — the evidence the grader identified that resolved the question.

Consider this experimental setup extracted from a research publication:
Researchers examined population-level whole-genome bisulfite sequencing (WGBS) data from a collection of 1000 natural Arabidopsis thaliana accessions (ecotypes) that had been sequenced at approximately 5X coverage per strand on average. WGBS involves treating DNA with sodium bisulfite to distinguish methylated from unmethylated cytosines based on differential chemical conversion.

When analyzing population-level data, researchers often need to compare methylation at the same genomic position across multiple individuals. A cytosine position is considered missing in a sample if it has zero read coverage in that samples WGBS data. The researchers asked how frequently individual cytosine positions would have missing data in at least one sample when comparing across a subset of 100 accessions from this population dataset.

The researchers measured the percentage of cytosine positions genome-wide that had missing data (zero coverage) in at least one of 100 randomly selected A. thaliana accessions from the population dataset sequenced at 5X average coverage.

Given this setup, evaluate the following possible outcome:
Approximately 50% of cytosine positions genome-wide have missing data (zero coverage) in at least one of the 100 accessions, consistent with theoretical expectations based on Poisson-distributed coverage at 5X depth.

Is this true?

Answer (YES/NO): NO